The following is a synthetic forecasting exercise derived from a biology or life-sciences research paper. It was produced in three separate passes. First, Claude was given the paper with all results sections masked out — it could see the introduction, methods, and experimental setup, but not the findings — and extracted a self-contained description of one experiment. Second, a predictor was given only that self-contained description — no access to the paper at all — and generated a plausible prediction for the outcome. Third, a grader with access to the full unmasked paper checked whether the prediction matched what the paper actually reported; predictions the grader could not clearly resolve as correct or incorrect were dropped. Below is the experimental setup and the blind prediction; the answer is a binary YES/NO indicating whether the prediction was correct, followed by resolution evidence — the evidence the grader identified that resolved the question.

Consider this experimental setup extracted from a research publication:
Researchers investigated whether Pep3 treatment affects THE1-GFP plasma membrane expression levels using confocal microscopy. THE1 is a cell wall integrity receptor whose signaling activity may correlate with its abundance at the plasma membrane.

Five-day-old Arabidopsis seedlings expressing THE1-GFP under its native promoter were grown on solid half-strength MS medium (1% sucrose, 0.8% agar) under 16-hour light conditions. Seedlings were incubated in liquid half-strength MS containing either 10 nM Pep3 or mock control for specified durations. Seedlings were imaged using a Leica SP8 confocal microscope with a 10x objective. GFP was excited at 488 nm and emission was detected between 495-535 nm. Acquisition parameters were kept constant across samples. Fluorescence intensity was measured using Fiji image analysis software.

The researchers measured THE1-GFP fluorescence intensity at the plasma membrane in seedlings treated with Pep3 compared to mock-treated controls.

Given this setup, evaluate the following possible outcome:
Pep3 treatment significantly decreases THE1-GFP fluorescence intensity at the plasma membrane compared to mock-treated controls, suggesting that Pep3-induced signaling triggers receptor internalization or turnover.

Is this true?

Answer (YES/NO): NO